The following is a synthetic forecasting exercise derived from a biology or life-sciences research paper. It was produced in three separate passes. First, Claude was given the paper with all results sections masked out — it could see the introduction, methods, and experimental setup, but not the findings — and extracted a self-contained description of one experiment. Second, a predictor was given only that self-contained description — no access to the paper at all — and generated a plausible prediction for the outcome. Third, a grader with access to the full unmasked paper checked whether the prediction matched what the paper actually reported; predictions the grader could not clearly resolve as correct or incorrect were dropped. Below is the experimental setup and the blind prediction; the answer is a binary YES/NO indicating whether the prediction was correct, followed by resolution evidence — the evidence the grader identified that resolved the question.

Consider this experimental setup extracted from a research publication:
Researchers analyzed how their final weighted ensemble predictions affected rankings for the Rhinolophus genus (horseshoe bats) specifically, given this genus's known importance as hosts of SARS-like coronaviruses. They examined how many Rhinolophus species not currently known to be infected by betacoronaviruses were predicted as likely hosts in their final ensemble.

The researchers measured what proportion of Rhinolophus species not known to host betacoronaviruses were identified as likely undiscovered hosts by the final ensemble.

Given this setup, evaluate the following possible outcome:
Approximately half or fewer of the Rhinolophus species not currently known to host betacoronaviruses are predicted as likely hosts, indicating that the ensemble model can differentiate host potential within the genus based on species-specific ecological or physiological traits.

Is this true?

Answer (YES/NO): NO